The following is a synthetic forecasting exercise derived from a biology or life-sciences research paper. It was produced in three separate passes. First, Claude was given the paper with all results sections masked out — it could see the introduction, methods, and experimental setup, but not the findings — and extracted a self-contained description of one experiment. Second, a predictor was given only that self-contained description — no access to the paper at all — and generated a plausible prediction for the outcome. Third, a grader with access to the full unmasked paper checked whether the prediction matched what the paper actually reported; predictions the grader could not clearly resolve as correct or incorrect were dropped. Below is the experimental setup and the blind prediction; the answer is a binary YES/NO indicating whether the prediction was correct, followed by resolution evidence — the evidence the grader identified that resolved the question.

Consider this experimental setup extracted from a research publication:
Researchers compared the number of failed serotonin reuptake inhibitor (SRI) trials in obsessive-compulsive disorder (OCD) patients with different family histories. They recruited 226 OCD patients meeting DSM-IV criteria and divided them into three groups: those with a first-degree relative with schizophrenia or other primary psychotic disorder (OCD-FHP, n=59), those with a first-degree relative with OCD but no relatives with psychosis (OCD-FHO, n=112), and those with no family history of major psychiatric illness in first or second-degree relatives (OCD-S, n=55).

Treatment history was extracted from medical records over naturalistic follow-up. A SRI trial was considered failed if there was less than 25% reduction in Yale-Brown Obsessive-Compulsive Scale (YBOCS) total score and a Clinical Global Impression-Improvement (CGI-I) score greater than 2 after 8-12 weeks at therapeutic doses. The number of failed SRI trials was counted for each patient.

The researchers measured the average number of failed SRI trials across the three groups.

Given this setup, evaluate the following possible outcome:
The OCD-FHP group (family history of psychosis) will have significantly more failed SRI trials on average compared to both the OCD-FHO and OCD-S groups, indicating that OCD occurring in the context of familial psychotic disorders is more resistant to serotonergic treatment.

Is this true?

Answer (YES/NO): YES